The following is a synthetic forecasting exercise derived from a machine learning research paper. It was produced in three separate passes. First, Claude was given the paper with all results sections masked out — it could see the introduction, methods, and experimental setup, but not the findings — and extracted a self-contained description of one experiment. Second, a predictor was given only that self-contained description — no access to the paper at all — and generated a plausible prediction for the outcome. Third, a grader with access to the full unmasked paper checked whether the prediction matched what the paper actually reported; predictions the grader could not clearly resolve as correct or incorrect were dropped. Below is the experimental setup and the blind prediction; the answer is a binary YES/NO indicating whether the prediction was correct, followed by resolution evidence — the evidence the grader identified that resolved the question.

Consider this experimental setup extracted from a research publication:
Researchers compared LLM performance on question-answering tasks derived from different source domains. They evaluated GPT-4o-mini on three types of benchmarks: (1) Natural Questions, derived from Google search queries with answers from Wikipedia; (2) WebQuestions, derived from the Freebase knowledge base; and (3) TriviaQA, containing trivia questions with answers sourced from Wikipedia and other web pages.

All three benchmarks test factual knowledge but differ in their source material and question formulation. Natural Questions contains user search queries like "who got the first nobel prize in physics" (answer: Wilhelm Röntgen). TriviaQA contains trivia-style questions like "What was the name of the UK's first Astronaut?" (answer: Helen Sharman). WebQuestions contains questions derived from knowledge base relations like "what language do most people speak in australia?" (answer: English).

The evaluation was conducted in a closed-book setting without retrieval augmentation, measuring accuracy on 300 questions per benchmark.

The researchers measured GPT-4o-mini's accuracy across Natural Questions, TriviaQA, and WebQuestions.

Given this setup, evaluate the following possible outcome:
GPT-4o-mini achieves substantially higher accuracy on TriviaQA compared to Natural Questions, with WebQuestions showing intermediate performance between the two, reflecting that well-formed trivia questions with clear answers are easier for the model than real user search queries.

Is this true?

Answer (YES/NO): YES